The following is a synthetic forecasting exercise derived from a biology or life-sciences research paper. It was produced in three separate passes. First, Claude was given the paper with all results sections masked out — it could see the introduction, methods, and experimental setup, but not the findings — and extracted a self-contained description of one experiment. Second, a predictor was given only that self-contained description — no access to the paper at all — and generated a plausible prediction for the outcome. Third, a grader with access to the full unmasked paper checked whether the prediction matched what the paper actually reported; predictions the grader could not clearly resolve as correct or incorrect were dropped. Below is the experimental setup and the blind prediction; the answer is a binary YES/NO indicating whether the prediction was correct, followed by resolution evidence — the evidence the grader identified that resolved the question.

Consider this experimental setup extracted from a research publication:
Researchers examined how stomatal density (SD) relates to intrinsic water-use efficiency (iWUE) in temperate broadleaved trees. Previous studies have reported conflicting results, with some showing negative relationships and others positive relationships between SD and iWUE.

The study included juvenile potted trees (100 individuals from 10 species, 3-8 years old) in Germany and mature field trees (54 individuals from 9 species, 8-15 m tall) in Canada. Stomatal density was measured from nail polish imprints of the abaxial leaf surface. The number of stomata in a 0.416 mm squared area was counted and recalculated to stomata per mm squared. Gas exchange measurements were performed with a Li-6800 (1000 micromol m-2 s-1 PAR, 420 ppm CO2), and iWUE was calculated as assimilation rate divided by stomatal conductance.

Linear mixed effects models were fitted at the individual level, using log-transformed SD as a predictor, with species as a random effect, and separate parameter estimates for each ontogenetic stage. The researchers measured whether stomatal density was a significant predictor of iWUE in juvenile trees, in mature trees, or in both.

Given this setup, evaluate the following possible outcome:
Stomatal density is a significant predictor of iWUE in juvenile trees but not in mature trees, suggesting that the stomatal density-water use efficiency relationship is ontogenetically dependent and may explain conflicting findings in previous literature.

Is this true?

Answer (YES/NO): NO